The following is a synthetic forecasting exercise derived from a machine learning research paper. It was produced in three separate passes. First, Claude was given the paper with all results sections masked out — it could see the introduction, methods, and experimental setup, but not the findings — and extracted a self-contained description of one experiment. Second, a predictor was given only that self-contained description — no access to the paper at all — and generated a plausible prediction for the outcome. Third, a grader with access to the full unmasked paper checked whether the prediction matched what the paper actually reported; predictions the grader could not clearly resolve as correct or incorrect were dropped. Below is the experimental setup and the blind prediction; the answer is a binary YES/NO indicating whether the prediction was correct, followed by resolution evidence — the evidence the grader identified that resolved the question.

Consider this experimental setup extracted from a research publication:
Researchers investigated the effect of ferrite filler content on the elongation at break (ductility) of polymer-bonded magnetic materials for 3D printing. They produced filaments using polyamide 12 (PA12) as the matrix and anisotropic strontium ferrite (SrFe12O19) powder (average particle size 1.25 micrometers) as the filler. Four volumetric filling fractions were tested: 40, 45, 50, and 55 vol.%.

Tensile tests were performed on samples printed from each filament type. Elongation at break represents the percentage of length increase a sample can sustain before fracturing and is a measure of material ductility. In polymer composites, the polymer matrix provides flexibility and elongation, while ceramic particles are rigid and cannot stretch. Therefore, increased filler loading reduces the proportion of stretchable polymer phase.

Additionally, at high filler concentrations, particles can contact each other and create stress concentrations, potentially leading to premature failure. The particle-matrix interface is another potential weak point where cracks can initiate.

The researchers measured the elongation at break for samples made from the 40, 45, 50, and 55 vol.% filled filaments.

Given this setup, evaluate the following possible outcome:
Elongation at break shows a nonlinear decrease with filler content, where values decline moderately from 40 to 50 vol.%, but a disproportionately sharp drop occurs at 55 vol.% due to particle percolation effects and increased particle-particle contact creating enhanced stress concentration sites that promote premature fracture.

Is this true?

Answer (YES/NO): NO